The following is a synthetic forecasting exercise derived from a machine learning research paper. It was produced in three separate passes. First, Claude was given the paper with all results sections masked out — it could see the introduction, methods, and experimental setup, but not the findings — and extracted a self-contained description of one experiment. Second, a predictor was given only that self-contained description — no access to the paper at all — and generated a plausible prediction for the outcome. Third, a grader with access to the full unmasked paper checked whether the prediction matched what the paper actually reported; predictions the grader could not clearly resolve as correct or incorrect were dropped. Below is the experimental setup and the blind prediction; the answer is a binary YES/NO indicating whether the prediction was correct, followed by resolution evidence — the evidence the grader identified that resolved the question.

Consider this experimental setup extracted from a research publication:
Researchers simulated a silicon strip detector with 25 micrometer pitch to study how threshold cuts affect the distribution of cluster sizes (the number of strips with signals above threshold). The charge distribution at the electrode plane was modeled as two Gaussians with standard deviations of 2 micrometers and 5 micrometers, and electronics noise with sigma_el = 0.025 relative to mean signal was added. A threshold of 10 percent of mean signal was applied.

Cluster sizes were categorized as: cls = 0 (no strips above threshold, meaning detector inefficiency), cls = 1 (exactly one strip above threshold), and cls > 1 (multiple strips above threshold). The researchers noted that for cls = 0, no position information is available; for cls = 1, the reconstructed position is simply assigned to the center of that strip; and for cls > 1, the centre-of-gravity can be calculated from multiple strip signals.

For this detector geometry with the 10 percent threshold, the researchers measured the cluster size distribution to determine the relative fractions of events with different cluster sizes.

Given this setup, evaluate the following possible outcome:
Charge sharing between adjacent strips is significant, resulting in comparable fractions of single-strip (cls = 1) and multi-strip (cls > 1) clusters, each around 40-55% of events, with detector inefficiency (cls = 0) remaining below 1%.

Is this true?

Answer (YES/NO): NO